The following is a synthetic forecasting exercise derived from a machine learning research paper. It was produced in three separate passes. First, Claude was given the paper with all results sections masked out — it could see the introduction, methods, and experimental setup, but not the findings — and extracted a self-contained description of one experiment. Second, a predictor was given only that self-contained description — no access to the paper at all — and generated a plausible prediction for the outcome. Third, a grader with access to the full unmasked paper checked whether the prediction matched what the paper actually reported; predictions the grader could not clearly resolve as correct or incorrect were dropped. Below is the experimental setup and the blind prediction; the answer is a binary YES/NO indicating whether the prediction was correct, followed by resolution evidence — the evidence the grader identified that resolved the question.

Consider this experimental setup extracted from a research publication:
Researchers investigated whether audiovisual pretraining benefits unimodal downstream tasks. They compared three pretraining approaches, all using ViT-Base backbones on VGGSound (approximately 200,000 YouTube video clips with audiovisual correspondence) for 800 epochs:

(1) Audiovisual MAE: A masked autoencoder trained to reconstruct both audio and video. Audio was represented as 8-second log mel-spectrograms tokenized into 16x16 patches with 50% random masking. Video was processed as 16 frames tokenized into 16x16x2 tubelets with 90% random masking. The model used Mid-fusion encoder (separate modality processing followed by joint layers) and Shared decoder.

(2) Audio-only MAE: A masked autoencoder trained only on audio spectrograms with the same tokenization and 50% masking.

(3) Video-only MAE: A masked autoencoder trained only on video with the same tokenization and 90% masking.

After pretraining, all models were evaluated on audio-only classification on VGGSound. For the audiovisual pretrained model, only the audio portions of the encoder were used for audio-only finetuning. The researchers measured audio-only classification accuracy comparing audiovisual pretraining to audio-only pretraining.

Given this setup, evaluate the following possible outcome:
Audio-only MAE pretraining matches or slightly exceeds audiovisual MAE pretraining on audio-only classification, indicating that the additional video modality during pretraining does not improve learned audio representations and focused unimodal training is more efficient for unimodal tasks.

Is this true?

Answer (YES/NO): YES